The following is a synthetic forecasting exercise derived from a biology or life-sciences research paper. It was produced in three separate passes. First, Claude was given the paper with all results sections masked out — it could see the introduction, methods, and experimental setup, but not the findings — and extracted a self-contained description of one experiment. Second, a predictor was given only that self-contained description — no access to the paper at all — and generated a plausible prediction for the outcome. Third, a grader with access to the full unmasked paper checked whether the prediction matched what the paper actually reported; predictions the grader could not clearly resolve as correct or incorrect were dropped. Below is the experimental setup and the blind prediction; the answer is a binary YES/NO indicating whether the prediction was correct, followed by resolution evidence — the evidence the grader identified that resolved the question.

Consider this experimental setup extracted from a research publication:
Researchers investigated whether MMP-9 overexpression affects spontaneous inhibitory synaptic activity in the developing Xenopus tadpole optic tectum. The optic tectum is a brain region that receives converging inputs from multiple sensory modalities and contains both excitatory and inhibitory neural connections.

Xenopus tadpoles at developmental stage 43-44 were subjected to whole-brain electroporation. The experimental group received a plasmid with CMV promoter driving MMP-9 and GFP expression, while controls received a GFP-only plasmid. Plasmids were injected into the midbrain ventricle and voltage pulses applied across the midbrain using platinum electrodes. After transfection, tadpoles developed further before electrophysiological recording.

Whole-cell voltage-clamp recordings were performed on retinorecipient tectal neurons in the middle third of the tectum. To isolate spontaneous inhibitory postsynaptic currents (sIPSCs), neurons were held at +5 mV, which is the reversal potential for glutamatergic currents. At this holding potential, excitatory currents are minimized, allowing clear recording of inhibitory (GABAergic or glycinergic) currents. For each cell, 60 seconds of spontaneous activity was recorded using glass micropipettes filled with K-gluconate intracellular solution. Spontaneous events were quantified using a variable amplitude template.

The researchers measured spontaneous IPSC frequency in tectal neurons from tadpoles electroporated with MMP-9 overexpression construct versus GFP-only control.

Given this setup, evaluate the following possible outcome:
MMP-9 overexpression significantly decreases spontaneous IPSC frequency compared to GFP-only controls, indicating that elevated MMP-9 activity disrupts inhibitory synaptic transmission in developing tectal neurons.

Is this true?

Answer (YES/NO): NO